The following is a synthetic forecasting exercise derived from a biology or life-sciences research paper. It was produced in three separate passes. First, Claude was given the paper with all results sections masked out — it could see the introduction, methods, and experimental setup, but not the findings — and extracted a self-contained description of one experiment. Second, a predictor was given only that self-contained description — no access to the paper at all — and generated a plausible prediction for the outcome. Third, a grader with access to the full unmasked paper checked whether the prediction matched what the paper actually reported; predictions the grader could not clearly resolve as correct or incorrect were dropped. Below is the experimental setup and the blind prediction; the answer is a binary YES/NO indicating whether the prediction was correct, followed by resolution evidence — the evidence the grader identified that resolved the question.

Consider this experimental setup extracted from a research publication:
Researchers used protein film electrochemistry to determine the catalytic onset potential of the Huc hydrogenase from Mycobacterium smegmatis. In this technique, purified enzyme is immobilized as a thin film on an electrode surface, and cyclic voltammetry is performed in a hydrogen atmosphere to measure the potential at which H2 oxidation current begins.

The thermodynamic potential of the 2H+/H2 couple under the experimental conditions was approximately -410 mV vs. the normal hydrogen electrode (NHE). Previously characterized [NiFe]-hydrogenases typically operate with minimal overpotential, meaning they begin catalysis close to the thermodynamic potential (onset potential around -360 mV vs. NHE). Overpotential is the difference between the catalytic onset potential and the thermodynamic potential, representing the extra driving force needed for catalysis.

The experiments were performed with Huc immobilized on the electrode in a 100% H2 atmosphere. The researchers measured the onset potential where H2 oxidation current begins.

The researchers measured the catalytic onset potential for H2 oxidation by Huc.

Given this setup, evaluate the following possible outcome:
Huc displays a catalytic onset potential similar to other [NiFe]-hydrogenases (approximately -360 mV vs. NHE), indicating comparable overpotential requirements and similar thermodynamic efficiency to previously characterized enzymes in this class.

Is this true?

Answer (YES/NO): NO